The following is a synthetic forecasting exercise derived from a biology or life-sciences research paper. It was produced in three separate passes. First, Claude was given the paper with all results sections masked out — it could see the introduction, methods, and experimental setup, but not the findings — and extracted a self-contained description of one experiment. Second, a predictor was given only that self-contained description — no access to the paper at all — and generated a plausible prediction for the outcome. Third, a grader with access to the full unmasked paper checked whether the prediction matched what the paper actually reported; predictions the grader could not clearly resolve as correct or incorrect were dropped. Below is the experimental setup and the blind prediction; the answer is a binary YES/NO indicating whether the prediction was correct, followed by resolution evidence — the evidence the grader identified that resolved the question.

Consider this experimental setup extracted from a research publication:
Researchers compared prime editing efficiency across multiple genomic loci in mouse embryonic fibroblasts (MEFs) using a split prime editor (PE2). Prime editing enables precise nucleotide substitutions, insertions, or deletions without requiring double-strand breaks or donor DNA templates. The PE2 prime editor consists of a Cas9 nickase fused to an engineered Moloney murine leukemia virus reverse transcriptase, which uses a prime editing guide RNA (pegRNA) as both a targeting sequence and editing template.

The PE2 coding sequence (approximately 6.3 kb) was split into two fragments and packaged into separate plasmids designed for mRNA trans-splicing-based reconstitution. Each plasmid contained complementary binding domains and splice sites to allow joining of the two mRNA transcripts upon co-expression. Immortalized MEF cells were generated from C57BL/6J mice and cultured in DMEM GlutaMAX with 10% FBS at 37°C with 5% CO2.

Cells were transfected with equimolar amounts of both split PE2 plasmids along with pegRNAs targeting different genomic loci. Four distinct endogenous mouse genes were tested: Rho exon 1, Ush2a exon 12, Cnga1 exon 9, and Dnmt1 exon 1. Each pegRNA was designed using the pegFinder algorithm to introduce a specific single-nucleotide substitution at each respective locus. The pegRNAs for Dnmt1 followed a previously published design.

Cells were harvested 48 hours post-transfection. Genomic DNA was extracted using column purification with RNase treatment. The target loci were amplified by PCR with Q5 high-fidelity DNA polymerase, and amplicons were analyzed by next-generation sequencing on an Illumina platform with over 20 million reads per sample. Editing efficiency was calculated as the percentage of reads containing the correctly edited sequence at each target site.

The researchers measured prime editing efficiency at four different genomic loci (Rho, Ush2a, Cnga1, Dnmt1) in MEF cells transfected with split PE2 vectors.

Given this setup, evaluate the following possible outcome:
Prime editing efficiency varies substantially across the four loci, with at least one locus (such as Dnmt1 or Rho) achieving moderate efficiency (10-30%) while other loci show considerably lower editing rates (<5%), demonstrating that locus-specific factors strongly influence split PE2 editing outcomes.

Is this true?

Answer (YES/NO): NO